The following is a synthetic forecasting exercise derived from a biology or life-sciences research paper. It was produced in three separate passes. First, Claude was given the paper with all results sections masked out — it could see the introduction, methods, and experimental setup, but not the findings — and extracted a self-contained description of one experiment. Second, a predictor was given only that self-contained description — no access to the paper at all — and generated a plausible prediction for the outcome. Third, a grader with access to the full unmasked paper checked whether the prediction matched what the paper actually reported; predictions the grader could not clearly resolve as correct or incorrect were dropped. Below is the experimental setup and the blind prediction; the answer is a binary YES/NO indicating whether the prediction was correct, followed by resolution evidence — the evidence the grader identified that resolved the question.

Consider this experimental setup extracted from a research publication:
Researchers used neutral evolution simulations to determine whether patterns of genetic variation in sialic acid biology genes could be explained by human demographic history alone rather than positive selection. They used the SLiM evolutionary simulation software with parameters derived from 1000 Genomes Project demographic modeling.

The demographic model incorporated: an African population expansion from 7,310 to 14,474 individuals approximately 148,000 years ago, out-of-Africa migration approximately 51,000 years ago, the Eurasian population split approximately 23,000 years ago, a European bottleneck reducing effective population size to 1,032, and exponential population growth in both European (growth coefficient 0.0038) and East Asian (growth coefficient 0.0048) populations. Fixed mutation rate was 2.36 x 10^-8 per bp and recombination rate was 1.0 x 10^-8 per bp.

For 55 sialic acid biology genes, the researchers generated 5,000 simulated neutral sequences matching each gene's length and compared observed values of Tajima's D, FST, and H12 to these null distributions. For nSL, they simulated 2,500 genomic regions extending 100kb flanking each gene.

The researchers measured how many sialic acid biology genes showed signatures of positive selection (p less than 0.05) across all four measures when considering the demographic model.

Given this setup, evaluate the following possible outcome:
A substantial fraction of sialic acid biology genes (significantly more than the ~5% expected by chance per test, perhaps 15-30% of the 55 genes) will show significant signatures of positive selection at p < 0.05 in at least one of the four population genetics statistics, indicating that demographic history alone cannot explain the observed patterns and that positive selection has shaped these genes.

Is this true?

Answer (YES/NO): NO